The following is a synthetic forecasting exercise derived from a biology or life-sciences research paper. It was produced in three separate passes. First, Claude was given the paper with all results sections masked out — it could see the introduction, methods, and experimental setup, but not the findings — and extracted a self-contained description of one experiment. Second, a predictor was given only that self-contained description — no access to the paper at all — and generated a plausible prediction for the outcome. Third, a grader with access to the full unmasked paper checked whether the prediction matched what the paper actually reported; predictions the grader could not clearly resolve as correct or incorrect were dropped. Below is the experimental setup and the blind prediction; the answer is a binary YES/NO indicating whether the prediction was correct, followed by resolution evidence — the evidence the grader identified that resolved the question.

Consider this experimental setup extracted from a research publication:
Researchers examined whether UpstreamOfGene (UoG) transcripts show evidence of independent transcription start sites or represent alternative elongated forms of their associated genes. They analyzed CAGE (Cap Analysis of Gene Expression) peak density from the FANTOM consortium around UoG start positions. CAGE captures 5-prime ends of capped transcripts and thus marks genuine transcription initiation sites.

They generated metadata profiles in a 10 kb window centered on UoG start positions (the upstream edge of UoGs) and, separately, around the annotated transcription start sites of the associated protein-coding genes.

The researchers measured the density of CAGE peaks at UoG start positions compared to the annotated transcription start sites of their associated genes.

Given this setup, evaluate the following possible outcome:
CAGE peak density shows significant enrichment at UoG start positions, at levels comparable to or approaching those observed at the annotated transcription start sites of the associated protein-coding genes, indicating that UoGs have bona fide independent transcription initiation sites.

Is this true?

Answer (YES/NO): NO